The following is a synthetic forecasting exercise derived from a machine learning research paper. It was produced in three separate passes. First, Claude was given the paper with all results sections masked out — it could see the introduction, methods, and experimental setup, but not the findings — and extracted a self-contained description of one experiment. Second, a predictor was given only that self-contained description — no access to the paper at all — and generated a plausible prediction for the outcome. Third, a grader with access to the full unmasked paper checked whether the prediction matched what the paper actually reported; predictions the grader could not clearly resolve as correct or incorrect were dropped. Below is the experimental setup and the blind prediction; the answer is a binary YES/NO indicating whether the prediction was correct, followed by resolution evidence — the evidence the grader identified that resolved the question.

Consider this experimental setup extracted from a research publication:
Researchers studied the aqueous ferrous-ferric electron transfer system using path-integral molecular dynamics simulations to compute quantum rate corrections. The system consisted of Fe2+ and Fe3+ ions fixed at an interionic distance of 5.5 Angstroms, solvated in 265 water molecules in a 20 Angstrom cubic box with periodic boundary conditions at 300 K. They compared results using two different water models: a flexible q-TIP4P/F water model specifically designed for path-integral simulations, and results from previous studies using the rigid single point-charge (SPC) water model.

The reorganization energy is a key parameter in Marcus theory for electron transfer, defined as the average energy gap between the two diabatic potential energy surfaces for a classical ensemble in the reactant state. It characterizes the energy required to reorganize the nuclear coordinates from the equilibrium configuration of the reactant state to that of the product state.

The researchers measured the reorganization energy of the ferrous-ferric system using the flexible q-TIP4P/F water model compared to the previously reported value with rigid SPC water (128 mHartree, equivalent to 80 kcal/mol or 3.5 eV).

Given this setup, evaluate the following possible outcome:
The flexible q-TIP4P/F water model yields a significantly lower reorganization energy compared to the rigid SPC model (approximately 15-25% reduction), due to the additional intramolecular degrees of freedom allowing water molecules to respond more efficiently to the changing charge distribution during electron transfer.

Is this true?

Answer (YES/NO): YES